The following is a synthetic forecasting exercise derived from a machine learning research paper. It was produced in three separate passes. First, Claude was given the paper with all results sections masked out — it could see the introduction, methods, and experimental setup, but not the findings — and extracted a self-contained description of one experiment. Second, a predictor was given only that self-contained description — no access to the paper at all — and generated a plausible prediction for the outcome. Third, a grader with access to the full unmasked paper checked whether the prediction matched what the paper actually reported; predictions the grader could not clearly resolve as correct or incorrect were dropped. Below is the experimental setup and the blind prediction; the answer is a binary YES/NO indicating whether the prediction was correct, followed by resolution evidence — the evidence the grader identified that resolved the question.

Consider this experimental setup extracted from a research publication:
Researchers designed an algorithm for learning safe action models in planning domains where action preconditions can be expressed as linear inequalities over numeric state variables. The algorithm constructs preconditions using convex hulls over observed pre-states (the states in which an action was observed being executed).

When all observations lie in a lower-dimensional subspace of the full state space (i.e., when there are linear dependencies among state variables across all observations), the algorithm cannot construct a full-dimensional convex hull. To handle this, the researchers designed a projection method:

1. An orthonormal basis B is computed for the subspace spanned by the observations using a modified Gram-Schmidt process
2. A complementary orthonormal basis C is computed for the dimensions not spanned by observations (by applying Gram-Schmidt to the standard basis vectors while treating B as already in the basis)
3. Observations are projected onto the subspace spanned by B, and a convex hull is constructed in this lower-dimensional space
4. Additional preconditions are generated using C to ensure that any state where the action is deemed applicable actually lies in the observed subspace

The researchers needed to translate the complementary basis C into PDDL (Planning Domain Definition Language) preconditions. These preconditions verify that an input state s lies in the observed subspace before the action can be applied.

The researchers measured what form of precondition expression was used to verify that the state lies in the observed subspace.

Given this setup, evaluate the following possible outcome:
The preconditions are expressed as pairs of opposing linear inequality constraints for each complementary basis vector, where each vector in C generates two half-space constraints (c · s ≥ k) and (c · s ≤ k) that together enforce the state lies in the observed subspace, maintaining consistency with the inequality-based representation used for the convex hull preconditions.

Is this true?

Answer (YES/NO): NO